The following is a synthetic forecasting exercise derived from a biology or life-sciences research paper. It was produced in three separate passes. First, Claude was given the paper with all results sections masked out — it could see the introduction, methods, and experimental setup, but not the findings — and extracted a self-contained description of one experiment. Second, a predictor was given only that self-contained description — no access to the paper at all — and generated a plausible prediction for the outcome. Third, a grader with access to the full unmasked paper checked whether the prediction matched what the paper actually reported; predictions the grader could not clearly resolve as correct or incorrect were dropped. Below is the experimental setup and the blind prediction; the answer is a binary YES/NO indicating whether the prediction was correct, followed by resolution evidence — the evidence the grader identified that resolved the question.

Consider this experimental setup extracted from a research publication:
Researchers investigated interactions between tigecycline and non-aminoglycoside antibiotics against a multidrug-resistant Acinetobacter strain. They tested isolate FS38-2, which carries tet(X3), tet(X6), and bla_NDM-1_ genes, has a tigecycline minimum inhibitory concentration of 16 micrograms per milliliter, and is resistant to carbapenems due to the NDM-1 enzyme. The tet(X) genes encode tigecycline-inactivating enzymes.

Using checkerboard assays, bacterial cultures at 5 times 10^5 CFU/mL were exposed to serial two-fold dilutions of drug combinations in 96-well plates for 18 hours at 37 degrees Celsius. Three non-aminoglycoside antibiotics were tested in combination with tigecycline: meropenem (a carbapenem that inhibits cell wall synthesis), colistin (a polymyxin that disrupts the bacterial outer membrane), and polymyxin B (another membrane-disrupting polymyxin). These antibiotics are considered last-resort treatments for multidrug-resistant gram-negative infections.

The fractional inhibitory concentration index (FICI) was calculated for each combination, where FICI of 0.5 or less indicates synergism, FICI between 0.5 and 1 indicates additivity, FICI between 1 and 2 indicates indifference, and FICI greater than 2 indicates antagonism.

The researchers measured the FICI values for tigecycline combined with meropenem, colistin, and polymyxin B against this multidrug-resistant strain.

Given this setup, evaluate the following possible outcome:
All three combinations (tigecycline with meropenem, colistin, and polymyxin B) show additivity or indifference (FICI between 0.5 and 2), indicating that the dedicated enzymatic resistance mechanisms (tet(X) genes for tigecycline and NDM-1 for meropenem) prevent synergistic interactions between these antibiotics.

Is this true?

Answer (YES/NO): NO